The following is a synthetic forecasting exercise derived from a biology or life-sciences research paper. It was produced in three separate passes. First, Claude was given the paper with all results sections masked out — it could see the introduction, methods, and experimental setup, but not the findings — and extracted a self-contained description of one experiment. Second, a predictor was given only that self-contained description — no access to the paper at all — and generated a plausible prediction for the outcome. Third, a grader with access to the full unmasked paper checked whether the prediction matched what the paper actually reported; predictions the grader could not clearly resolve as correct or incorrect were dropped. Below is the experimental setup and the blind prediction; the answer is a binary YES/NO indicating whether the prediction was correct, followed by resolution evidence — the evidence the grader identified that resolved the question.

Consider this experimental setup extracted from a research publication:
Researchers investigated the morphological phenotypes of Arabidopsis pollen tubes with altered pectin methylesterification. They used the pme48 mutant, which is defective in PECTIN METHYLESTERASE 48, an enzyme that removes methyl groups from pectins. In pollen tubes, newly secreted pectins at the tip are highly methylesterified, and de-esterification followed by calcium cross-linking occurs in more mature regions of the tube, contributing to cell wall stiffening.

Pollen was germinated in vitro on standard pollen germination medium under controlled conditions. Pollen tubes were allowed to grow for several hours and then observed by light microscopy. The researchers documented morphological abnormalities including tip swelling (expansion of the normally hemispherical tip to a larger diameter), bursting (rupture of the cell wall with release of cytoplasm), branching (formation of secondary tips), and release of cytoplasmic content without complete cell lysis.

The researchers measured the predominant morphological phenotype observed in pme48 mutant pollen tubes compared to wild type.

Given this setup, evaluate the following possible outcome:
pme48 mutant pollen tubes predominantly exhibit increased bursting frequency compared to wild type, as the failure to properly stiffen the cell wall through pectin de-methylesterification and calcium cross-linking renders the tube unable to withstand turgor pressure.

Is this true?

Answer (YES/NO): NO